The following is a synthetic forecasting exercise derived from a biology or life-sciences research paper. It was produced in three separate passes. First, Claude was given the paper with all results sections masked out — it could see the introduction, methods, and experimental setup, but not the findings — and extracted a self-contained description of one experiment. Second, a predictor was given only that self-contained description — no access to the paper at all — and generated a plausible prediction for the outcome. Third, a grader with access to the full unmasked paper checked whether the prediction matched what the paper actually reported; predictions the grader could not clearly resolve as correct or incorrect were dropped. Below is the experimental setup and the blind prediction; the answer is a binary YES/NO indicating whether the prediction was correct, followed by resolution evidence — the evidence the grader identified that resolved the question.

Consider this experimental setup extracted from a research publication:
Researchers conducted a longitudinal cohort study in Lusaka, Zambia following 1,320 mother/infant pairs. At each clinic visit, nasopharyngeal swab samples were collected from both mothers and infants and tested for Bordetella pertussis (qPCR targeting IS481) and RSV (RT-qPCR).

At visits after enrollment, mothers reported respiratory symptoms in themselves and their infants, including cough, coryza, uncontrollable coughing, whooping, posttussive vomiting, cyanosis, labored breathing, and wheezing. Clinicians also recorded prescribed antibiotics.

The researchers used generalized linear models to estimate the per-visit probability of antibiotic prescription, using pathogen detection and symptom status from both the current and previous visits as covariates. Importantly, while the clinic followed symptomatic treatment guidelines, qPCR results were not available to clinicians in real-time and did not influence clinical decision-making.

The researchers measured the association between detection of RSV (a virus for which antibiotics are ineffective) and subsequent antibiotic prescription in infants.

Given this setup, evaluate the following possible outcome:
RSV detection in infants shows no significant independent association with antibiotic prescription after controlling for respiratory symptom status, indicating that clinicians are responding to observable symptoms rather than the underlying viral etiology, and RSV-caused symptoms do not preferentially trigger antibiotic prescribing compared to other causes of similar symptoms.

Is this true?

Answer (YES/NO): NO